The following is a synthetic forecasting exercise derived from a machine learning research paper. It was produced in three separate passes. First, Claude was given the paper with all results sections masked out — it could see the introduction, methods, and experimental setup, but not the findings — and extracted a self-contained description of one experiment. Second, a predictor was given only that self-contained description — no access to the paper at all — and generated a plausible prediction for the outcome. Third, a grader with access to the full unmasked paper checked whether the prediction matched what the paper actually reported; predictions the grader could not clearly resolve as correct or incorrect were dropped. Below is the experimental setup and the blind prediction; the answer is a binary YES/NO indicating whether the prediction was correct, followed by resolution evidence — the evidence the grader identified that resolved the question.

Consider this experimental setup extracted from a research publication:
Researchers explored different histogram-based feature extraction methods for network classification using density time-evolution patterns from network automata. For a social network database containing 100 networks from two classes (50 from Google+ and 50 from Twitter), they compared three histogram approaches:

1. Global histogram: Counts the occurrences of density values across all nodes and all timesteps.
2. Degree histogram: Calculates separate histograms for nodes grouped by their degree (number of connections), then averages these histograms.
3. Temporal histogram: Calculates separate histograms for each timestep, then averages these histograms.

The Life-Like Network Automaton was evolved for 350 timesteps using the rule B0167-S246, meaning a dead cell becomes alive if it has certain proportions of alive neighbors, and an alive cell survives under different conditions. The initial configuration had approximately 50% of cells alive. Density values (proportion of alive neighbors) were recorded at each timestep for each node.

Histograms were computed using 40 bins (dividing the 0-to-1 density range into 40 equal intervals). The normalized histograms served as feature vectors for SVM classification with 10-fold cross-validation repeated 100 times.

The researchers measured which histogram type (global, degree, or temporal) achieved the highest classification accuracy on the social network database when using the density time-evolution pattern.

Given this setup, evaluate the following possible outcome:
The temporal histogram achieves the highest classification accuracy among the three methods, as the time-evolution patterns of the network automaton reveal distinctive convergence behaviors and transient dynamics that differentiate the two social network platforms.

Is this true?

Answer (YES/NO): NO